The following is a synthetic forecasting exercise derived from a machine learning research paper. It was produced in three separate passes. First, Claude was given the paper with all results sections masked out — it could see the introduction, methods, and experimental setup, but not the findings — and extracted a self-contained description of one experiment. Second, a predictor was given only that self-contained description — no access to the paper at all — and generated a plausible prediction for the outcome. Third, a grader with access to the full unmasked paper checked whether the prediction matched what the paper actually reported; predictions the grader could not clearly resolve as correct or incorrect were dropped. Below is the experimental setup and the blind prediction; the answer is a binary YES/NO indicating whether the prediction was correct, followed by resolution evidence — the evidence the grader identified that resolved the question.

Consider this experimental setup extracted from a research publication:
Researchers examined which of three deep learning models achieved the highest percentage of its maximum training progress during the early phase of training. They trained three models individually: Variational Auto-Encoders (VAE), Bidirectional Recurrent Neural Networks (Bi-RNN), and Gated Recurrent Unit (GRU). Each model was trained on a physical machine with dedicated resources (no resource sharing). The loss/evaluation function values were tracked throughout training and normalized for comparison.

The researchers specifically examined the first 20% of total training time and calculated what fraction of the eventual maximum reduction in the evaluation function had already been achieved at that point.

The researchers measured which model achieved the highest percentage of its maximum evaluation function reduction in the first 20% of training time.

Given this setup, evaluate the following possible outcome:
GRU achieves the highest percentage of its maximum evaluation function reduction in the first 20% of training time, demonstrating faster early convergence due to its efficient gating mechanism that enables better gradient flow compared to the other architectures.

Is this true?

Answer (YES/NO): NO